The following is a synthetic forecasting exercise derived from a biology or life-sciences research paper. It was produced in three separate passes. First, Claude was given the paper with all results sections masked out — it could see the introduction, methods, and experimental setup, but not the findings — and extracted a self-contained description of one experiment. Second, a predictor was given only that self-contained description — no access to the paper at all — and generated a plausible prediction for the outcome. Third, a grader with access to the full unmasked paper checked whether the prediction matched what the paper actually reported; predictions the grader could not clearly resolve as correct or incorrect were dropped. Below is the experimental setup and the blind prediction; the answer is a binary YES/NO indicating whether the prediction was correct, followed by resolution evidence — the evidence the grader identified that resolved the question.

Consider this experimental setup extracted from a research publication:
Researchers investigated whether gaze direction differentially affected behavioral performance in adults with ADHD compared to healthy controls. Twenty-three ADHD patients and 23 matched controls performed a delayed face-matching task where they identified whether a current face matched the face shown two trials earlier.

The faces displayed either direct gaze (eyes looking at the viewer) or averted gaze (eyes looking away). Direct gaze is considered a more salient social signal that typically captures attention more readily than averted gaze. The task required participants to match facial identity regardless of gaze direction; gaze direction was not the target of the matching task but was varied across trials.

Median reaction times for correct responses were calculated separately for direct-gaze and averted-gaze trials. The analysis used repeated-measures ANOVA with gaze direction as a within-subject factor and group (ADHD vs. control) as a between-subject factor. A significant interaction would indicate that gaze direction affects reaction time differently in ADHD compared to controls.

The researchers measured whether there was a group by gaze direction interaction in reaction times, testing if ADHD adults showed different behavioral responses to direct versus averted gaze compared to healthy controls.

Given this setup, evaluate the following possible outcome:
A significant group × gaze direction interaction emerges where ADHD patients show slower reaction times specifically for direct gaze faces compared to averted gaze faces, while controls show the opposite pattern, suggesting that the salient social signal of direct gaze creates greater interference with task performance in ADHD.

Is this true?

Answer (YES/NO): NO